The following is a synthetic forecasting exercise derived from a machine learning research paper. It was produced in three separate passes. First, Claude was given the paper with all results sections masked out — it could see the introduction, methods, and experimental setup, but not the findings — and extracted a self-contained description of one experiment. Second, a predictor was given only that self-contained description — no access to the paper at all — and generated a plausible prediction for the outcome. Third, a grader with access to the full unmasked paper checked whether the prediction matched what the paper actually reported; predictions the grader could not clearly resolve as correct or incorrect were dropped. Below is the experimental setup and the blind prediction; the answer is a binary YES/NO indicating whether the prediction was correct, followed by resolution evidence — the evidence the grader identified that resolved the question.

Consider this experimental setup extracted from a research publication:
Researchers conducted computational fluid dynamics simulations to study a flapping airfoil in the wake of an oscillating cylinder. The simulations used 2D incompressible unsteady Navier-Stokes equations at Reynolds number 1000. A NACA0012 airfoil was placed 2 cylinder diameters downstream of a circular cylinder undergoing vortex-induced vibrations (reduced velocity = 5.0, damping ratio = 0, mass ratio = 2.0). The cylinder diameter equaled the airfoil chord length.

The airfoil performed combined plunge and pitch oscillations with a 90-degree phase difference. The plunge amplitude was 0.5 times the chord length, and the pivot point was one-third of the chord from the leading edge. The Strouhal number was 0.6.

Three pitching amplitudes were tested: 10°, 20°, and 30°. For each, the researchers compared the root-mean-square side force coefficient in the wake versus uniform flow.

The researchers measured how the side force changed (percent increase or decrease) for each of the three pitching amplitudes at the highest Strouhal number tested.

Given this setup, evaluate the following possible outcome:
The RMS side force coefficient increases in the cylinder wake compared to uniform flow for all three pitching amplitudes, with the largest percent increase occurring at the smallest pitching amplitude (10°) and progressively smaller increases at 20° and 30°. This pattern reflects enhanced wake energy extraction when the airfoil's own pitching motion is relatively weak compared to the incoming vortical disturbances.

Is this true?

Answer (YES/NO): NO